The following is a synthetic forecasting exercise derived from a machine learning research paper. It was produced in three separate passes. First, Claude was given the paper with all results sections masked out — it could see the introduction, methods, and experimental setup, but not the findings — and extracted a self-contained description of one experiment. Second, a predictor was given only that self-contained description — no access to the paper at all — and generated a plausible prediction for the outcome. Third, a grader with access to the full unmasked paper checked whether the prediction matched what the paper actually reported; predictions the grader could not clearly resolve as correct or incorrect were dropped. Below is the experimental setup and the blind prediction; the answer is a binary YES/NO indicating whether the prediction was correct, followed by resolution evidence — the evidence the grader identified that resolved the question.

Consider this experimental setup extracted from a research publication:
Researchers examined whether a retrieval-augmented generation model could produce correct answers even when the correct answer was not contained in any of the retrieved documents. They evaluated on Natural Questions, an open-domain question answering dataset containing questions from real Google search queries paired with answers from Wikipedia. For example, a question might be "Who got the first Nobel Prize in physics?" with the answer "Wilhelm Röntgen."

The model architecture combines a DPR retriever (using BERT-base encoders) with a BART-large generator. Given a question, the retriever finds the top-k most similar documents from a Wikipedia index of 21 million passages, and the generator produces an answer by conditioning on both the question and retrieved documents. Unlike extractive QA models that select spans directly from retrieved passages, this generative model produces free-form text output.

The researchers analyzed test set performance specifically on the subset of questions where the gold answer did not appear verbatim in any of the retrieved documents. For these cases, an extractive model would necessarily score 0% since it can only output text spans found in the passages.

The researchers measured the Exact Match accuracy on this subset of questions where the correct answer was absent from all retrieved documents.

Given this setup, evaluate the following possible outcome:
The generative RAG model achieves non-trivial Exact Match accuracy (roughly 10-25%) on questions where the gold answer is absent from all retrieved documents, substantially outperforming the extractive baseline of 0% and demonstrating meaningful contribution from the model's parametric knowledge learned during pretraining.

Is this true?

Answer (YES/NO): YES